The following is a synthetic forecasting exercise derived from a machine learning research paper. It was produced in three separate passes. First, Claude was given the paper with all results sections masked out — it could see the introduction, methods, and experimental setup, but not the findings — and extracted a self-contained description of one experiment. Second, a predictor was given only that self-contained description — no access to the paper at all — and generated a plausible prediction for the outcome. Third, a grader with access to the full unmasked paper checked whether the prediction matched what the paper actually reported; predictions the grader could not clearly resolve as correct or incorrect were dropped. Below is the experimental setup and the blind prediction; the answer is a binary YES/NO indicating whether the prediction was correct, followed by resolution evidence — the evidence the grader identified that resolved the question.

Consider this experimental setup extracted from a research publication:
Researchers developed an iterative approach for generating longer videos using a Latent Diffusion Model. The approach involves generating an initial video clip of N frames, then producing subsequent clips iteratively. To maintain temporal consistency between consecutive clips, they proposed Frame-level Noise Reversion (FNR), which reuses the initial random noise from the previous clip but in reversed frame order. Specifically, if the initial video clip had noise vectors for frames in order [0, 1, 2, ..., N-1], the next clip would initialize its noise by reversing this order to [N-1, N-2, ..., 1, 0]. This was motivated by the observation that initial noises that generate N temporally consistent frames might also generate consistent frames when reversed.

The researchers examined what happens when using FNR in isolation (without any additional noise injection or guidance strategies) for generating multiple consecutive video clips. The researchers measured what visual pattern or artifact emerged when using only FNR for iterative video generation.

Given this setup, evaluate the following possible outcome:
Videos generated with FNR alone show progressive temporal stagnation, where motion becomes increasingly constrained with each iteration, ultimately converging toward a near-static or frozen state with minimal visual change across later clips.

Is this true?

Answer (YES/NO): NO